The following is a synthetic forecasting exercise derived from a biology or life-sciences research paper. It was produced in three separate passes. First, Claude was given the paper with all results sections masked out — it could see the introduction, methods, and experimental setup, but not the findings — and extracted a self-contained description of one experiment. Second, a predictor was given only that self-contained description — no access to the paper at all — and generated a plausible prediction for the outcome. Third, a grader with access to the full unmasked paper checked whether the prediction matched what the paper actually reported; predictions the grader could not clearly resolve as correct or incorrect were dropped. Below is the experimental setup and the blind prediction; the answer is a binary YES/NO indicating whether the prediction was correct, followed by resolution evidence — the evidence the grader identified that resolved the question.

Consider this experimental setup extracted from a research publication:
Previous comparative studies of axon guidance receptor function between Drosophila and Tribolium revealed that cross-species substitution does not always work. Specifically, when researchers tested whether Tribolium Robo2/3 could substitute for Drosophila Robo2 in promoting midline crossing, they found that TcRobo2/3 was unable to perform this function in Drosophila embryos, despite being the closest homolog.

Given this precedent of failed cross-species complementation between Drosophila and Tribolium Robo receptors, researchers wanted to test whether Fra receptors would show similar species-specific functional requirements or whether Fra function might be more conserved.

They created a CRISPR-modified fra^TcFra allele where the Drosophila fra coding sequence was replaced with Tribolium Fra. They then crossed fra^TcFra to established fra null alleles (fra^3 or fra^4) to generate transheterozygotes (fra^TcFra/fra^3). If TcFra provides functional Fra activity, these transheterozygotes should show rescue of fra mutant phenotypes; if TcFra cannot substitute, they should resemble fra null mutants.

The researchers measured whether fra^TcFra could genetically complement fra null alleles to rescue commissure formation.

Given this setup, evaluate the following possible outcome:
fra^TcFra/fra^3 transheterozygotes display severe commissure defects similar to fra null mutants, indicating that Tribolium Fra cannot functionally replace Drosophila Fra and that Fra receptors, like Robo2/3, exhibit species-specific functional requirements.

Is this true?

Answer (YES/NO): NO